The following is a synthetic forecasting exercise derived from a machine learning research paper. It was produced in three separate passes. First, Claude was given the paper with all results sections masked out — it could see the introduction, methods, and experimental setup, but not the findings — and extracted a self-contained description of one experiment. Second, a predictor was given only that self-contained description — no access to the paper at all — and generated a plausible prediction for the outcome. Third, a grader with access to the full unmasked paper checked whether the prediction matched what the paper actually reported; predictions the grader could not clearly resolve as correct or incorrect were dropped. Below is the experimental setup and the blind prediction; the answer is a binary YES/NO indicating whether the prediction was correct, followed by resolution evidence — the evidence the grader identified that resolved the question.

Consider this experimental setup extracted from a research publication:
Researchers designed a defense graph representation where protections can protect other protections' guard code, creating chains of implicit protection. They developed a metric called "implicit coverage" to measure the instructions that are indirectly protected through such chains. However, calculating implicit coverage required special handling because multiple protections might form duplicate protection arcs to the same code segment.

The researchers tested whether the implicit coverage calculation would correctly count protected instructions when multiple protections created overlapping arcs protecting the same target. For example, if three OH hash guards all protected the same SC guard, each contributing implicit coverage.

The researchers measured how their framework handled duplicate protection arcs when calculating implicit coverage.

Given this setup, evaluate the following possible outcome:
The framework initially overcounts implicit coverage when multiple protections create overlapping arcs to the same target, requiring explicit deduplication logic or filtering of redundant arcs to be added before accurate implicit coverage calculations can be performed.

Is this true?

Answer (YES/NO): NO